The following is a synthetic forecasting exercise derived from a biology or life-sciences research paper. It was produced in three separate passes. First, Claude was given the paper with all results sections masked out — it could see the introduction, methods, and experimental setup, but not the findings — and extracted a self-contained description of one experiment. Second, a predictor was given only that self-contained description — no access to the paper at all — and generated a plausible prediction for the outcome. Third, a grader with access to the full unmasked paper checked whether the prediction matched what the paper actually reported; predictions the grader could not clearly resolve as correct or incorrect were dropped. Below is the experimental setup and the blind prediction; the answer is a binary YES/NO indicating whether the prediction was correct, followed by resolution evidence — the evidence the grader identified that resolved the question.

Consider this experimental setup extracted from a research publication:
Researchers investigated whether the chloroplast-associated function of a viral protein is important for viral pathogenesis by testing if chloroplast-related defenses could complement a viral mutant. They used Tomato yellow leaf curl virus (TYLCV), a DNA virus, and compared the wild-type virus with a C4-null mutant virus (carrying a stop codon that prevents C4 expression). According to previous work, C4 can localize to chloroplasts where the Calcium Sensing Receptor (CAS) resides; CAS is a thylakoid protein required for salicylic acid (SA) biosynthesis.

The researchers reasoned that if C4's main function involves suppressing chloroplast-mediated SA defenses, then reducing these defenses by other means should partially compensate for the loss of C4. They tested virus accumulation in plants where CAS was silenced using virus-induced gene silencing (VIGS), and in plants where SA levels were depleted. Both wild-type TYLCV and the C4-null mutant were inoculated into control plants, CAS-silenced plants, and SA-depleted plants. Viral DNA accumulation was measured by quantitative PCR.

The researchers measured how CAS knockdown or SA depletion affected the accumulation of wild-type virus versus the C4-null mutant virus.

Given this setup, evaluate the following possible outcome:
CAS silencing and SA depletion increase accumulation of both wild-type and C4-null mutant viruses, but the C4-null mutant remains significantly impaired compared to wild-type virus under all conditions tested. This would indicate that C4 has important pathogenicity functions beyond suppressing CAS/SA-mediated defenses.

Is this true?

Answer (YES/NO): YES